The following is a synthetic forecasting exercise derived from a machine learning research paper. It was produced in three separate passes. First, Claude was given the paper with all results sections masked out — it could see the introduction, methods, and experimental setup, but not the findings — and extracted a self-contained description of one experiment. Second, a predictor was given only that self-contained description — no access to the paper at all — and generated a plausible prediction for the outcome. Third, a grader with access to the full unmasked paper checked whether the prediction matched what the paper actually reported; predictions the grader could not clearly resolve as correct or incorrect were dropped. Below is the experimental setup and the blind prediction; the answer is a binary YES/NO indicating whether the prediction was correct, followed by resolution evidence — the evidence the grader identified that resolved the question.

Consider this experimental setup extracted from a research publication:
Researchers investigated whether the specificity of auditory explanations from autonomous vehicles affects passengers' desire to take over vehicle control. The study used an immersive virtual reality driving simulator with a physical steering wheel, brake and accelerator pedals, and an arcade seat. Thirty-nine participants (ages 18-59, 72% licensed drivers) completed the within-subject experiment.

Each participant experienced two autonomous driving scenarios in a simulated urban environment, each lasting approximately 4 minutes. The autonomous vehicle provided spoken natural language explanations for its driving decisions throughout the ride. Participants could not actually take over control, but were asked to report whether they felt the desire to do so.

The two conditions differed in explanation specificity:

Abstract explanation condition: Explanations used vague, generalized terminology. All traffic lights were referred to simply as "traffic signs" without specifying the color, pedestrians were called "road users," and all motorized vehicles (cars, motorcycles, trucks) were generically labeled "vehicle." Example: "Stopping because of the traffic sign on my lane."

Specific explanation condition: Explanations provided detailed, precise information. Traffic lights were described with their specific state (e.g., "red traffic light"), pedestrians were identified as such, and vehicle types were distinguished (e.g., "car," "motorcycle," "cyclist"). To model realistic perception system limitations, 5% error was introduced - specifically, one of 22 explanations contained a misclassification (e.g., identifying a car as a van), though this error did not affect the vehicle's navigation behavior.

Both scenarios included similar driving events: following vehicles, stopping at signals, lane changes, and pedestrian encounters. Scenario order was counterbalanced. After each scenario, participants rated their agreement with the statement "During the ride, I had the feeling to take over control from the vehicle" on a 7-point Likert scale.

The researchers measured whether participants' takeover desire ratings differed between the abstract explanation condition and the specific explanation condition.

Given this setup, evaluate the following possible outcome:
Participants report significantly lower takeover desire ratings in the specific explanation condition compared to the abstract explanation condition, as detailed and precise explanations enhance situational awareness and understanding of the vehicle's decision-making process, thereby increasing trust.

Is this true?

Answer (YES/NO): NO